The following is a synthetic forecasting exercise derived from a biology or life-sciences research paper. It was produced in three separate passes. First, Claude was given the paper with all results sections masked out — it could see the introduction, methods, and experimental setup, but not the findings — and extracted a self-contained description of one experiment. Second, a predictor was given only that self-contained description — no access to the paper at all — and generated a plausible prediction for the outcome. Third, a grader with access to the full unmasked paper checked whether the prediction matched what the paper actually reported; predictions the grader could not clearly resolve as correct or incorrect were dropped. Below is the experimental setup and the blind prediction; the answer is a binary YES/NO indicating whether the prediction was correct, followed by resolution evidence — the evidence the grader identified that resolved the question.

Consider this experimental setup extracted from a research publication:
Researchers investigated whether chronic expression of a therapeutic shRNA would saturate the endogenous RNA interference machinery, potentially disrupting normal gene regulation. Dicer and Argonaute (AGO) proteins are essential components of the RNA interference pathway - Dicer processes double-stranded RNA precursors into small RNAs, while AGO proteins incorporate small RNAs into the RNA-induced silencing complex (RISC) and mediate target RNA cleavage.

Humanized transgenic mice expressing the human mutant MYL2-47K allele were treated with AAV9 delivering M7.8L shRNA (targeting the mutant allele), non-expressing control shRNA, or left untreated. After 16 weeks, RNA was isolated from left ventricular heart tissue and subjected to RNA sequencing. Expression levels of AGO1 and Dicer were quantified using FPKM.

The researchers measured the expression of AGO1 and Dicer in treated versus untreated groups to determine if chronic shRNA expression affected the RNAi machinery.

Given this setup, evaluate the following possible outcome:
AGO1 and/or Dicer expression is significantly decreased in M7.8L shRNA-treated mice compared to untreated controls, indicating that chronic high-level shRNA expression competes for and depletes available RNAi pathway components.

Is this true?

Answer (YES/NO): NO